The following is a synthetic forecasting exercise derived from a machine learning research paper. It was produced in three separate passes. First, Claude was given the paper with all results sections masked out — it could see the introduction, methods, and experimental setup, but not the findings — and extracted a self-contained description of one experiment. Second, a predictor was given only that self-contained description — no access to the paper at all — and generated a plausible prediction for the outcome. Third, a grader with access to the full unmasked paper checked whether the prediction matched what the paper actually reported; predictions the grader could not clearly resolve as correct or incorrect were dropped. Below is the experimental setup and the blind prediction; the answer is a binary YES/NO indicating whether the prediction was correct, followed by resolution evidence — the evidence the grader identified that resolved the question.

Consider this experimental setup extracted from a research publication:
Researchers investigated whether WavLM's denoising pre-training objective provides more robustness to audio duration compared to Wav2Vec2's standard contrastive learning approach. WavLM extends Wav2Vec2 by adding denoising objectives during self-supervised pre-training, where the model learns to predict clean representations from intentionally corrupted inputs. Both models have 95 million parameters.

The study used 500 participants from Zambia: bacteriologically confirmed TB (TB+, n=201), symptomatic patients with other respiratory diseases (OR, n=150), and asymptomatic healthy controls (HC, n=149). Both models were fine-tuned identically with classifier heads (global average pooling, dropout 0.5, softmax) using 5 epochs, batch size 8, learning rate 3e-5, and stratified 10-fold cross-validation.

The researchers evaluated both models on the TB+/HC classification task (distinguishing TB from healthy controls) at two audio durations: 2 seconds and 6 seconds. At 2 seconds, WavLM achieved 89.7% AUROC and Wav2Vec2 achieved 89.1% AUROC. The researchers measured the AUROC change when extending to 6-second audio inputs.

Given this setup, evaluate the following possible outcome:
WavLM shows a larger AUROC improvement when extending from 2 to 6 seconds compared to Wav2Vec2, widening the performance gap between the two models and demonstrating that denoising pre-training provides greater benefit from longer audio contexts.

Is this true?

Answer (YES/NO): NO